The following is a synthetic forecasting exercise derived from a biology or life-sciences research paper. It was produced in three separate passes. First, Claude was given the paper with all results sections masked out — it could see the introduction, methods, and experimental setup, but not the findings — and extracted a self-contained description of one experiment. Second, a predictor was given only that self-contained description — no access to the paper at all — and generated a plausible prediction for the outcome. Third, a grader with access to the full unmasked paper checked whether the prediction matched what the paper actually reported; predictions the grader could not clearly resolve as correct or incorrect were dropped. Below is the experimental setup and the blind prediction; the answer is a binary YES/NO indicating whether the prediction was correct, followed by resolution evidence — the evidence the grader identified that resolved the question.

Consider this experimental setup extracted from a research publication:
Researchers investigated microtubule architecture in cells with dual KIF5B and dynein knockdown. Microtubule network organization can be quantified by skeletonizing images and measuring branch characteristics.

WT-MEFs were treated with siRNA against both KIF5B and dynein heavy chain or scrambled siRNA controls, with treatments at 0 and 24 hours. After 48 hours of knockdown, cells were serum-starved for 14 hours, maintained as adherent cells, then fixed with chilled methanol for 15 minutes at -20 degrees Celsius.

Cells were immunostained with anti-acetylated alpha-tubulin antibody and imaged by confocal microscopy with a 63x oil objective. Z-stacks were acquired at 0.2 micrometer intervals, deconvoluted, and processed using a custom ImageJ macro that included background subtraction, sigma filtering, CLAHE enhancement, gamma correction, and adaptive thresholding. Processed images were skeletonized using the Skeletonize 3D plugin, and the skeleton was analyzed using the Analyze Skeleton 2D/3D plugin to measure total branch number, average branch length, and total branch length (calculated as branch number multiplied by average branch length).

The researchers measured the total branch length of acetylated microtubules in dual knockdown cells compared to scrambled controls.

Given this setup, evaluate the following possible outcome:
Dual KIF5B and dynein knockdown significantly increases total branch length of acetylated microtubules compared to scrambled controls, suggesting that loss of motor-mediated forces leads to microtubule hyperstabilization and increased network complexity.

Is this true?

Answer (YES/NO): NO